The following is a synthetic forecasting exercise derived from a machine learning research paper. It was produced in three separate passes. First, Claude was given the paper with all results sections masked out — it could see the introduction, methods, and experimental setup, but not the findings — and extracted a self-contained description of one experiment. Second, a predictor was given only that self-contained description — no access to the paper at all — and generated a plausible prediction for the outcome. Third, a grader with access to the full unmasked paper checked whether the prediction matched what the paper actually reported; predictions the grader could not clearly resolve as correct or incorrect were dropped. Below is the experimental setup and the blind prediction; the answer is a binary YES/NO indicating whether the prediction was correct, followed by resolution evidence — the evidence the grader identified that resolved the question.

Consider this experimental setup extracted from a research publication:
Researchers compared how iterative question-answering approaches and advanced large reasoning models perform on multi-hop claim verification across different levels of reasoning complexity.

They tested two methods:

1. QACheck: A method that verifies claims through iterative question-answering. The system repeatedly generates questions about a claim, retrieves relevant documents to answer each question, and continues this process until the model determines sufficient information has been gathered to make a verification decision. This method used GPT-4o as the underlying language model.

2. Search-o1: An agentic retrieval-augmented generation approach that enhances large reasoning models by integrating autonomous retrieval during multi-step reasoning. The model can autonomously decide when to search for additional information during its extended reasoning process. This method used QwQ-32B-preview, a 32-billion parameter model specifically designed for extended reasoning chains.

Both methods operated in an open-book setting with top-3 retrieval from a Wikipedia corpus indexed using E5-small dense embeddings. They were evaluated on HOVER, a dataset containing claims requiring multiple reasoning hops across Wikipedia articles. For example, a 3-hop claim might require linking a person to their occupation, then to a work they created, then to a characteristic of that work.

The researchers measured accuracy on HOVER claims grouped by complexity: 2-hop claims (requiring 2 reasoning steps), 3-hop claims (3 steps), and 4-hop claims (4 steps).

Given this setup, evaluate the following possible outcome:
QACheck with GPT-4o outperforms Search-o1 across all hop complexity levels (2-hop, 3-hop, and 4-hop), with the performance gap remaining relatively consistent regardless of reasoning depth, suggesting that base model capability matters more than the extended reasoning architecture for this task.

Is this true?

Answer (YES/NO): NO